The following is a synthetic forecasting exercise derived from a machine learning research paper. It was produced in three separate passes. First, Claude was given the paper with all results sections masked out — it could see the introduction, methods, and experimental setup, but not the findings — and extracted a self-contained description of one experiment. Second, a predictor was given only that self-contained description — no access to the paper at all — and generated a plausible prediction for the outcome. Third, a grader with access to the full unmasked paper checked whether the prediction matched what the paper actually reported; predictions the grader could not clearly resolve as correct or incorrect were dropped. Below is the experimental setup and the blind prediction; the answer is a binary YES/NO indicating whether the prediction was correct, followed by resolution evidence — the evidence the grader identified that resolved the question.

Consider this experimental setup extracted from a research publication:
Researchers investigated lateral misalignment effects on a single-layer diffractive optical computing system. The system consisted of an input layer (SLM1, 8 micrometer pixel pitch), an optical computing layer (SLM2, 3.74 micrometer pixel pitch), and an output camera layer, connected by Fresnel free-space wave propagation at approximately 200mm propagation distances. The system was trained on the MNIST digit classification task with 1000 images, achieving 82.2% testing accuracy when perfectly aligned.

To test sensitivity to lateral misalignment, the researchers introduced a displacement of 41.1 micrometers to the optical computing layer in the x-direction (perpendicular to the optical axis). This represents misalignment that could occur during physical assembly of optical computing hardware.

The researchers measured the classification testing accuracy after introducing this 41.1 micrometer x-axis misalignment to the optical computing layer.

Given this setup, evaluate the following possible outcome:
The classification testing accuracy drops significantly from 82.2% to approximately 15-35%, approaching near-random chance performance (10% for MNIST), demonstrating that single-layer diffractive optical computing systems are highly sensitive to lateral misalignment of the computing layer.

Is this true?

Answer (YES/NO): NO